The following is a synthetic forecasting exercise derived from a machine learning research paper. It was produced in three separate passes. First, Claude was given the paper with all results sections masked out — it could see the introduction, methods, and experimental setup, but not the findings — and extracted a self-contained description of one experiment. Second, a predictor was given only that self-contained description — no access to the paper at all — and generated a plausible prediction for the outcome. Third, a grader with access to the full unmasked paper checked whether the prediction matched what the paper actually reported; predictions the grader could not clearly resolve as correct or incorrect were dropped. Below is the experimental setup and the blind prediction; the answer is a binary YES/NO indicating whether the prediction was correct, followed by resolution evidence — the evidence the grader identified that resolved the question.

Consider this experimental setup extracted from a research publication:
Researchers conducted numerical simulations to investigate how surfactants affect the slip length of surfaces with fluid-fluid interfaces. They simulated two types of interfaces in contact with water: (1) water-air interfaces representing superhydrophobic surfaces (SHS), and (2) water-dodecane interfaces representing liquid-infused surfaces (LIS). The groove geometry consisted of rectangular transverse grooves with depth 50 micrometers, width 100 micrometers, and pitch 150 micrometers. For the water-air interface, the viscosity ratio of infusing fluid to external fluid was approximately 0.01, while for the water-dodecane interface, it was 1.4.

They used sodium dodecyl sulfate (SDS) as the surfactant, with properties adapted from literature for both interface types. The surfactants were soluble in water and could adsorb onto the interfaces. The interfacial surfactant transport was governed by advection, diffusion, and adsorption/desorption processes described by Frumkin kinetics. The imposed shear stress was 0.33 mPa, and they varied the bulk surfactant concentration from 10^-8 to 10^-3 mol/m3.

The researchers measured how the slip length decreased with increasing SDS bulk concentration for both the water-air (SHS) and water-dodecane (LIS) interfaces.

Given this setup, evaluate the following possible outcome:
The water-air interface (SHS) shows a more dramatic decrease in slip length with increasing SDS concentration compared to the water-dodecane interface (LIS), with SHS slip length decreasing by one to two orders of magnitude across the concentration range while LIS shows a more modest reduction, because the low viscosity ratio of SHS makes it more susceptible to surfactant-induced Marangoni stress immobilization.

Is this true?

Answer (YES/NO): NO